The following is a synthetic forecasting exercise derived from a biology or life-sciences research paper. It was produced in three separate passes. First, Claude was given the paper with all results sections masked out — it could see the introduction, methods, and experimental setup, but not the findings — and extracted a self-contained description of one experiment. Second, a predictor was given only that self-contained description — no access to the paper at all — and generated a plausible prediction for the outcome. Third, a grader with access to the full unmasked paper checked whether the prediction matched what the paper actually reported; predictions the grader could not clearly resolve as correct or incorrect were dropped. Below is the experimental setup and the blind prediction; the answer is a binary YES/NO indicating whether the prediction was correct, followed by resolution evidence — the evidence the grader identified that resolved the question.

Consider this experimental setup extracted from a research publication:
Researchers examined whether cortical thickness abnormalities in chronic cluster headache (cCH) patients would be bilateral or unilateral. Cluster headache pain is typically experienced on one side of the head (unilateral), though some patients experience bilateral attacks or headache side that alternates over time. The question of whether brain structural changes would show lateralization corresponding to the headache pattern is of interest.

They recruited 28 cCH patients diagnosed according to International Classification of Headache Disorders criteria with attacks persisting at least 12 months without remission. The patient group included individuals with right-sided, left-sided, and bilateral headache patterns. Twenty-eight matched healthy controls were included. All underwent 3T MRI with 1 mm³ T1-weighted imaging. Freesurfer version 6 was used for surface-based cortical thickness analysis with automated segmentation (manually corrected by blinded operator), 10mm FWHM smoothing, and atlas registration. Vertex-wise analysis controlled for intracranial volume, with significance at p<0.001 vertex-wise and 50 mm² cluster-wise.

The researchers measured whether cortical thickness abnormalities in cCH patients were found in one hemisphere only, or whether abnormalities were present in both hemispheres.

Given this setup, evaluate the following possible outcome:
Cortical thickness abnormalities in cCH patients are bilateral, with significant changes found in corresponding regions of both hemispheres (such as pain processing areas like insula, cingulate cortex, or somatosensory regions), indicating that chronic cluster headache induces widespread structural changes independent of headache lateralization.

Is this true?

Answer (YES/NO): NO